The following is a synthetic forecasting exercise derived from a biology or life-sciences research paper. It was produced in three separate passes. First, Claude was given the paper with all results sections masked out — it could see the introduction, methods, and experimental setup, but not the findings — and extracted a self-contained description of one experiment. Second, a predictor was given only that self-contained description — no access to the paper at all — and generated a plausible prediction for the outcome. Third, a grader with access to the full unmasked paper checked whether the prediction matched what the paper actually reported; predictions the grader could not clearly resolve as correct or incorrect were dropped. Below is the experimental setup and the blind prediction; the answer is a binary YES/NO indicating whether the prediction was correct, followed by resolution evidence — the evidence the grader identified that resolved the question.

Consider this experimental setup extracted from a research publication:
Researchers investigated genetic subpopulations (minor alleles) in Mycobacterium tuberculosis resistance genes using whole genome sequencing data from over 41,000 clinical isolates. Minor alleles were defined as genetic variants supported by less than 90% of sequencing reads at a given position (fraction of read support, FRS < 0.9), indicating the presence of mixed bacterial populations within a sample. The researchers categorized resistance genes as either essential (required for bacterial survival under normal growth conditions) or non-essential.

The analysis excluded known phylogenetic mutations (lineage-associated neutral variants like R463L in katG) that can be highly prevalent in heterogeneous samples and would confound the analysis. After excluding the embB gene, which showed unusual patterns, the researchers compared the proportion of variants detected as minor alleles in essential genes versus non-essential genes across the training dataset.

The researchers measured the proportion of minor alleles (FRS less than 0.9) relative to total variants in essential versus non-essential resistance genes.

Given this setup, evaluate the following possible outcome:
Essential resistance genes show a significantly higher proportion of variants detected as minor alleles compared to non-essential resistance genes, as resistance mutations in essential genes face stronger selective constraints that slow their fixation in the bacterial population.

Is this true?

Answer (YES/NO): NO